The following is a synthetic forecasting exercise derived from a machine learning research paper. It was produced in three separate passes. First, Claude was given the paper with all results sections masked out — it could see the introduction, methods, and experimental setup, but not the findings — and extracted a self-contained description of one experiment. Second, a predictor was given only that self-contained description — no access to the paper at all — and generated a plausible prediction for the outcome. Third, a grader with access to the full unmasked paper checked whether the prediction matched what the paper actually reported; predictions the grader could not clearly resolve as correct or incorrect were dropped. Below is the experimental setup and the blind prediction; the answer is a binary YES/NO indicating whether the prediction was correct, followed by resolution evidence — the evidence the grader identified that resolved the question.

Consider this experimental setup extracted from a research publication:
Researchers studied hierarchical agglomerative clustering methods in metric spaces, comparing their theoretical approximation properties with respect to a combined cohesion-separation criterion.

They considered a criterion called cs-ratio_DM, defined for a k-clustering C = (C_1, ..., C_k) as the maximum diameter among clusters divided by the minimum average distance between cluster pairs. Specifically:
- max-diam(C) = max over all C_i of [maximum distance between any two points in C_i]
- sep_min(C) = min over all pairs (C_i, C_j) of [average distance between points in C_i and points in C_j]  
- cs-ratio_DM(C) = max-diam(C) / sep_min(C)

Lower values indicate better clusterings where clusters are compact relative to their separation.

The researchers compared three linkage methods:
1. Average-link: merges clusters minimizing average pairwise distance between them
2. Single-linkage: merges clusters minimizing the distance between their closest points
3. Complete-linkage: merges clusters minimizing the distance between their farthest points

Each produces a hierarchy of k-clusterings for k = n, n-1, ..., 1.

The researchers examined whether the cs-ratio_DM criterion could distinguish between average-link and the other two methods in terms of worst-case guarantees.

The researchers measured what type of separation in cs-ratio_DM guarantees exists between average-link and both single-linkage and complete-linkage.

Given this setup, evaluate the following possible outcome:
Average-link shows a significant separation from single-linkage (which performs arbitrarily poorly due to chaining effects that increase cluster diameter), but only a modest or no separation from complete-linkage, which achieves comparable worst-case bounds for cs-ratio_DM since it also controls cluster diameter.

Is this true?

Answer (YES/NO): NO